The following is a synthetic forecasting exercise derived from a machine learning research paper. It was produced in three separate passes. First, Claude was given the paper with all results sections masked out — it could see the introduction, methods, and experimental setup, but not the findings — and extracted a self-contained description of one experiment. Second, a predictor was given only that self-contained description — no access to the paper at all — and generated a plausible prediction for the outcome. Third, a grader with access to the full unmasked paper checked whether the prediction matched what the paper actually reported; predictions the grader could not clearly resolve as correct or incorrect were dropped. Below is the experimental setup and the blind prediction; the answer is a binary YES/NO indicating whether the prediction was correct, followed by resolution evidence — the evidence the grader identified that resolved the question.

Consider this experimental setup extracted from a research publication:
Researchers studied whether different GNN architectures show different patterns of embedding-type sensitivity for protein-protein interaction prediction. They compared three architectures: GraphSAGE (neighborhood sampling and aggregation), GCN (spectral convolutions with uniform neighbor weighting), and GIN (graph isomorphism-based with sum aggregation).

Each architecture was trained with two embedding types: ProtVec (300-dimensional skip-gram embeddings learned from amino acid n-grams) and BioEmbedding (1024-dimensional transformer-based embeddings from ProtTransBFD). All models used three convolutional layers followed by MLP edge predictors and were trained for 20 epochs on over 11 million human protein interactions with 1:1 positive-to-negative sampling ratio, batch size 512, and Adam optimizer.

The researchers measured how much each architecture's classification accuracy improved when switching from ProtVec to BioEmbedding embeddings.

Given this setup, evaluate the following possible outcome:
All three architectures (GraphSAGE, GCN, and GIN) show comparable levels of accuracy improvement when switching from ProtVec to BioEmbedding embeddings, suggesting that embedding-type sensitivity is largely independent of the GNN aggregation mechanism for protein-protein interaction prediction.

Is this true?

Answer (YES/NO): NO